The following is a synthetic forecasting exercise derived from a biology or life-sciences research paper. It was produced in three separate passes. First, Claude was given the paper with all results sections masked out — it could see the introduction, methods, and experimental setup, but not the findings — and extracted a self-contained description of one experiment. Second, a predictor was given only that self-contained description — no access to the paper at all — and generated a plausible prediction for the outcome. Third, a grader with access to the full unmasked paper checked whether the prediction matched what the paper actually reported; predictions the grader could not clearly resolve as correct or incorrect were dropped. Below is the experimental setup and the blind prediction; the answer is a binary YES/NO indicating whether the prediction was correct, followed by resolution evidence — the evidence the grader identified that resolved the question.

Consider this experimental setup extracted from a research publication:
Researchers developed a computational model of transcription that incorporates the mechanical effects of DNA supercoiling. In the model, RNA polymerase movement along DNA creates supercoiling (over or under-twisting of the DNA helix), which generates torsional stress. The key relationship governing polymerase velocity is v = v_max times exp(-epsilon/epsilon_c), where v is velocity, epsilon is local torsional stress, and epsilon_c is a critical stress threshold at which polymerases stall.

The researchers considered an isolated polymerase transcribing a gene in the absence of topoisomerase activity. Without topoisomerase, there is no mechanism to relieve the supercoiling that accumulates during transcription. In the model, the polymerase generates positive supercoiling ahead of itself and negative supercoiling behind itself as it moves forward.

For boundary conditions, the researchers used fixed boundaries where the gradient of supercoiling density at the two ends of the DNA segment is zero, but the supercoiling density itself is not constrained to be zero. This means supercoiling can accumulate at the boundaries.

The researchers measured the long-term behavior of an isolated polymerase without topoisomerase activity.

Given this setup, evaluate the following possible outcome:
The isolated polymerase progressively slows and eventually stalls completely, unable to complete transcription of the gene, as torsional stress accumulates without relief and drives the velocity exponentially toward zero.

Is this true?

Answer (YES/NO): YES